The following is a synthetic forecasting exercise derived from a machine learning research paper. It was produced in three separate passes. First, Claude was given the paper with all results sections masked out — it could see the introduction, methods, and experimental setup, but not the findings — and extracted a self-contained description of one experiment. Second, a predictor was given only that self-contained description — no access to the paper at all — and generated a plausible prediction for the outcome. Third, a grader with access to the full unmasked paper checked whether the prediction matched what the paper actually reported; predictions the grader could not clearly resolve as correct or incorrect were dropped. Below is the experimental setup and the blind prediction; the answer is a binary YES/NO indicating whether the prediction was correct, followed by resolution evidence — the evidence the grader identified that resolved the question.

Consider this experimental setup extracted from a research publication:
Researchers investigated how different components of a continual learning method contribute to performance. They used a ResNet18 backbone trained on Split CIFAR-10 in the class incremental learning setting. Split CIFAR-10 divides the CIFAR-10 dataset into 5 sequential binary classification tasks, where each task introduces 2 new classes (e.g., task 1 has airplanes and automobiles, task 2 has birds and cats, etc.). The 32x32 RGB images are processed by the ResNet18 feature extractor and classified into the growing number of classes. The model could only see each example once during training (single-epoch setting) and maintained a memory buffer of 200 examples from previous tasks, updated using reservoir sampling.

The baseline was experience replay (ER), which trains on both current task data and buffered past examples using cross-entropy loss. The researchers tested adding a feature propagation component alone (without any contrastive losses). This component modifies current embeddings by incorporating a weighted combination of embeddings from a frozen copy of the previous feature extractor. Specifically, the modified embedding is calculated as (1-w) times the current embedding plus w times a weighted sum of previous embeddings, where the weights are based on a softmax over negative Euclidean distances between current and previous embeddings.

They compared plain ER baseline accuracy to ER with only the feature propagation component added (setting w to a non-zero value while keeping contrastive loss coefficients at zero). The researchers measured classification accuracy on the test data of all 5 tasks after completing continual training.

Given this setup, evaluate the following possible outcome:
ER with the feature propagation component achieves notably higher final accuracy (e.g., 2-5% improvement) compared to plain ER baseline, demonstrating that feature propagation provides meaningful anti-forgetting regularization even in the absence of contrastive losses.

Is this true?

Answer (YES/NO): YES